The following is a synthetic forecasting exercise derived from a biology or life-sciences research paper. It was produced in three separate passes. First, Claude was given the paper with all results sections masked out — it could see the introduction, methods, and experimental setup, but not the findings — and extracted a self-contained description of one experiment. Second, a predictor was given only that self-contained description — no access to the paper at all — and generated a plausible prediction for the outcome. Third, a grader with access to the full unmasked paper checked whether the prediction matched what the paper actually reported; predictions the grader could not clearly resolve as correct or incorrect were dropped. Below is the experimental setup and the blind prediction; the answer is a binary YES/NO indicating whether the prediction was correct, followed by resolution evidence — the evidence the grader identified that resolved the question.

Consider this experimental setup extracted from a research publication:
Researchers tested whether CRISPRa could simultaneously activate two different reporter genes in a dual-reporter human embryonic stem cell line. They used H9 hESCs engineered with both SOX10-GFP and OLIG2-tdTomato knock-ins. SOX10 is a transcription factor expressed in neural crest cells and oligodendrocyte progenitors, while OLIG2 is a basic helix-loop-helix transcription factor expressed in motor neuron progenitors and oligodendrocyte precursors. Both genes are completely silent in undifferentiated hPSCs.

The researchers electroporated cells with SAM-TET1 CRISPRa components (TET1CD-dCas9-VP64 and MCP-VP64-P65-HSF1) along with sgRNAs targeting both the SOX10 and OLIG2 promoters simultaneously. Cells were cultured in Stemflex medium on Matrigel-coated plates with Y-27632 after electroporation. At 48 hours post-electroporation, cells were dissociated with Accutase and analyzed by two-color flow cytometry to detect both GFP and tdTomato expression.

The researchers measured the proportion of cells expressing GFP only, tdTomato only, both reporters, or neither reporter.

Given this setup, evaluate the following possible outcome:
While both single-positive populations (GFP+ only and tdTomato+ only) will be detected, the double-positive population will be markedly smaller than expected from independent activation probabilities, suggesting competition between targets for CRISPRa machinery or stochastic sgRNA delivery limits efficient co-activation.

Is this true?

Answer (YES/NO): NO